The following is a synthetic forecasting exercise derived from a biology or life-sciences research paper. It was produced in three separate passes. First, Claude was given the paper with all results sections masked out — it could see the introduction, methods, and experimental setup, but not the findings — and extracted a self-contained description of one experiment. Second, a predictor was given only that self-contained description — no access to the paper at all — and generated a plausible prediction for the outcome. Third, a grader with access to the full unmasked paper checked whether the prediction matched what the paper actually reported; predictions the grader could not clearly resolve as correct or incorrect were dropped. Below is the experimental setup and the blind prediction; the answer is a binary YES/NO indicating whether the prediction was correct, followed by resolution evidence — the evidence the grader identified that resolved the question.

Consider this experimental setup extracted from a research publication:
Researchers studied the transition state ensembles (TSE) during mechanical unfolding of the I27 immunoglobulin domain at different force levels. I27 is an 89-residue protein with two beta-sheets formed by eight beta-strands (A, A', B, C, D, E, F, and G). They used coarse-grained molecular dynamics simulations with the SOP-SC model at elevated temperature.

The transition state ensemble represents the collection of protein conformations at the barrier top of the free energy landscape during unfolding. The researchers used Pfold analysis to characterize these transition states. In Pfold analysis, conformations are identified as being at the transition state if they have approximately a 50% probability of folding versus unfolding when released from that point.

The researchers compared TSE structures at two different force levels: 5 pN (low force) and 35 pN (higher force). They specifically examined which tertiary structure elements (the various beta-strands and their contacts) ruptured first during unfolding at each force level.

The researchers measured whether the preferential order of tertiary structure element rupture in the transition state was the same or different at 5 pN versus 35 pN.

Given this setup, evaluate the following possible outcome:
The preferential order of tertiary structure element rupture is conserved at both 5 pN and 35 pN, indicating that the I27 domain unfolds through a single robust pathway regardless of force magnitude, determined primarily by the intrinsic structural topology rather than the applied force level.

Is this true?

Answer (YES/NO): NO